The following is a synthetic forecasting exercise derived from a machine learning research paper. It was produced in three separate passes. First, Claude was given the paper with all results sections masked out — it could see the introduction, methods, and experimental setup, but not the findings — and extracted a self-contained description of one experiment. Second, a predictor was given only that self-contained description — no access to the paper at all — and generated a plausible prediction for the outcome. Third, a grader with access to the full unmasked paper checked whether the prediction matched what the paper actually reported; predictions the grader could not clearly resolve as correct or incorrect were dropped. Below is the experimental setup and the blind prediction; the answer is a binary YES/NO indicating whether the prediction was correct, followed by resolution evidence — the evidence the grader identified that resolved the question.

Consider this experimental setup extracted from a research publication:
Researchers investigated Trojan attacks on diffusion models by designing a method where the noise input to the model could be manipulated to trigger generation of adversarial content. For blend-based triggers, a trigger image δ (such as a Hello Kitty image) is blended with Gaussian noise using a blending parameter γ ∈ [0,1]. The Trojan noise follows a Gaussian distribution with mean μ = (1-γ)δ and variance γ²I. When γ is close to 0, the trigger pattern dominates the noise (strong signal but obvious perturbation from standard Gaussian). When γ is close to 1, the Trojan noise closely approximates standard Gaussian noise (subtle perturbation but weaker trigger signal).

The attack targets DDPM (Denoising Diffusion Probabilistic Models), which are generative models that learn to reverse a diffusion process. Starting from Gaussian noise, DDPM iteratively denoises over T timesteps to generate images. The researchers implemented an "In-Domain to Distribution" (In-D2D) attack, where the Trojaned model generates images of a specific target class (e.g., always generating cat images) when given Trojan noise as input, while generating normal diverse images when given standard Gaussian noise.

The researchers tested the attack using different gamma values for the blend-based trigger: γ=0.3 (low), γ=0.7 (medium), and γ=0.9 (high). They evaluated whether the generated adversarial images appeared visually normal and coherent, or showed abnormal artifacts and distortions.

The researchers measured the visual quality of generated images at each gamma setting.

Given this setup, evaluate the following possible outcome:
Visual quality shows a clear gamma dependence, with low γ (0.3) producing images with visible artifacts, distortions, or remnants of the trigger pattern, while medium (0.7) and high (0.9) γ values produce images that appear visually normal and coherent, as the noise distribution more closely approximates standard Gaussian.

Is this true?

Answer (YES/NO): NO